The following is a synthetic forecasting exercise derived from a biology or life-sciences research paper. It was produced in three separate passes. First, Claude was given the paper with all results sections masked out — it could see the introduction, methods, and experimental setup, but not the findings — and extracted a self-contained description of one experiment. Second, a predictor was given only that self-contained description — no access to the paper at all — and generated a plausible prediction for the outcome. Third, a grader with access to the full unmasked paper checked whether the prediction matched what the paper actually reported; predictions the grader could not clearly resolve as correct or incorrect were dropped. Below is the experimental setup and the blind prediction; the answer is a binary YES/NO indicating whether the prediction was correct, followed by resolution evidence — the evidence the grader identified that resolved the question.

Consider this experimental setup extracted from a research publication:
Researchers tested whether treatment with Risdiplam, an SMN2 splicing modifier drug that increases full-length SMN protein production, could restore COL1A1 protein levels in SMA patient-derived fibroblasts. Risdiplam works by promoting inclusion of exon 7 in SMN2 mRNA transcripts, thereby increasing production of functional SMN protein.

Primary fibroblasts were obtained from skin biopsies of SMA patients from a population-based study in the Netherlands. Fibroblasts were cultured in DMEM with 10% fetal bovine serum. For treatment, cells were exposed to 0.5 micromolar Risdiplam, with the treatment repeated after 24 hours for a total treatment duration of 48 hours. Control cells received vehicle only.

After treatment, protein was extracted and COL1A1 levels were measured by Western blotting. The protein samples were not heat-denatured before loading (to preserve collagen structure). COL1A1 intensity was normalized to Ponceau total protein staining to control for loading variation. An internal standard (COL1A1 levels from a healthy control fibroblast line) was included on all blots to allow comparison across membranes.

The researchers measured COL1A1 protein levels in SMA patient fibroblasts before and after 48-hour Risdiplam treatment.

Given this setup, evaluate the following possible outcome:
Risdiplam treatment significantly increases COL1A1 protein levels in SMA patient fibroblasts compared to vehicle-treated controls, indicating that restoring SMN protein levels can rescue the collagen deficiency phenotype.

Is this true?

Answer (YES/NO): NO